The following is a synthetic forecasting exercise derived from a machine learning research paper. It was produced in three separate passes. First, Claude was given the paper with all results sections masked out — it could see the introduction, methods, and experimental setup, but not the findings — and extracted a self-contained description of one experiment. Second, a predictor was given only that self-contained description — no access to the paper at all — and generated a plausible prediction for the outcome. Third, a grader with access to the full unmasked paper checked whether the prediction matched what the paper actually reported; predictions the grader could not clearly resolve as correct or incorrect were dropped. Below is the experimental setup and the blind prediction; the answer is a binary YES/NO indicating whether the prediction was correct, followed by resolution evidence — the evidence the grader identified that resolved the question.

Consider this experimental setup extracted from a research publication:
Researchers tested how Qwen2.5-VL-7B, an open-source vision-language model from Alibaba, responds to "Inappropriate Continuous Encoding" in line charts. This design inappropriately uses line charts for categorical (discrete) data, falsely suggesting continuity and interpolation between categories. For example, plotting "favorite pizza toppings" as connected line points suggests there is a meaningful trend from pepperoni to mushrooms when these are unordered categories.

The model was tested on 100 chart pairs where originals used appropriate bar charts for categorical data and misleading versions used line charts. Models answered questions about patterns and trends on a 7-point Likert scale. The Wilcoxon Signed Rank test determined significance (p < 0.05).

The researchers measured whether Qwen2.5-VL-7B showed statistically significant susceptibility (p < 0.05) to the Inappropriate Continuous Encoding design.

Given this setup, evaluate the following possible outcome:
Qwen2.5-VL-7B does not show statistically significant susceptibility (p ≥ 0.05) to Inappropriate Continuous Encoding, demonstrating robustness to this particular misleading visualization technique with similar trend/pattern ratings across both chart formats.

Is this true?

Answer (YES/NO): NO